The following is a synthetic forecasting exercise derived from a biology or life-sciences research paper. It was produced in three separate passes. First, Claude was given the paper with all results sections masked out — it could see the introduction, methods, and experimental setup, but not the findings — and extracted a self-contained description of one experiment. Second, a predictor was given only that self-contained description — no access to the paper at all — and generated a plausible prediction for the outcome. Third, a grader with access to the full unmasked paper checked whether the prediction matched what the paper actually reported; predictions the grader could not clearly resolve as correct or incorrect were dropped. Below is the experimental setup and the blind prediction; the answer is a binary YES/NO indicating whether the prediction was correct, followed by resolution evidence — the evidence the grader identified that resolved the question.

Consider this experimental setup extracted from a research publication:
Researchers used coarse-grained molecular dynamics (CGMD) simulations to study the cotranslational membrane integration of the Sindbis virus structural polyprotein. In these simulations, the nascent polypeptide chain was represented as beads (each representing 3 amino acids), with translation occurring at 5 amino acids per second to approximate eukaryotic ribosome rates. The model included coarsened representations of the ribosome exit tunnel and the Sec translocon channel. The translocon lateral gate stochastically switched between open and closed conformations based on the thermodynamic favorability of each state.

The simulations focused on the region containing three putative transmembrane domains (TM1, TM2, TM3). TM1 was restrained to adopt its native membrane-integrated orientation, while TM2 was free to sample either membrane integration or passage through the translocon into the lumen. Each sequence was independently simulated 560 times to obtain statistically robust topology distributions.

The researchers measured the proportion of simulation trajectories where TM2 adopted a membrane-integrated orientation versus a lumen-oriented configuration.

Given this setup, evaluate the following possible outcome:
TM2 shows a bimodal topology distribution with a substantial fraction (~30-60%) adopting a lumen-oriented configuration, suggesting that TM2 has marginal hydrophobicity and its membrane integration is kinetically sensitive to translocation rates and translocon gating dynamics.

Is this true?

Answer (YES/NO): YES